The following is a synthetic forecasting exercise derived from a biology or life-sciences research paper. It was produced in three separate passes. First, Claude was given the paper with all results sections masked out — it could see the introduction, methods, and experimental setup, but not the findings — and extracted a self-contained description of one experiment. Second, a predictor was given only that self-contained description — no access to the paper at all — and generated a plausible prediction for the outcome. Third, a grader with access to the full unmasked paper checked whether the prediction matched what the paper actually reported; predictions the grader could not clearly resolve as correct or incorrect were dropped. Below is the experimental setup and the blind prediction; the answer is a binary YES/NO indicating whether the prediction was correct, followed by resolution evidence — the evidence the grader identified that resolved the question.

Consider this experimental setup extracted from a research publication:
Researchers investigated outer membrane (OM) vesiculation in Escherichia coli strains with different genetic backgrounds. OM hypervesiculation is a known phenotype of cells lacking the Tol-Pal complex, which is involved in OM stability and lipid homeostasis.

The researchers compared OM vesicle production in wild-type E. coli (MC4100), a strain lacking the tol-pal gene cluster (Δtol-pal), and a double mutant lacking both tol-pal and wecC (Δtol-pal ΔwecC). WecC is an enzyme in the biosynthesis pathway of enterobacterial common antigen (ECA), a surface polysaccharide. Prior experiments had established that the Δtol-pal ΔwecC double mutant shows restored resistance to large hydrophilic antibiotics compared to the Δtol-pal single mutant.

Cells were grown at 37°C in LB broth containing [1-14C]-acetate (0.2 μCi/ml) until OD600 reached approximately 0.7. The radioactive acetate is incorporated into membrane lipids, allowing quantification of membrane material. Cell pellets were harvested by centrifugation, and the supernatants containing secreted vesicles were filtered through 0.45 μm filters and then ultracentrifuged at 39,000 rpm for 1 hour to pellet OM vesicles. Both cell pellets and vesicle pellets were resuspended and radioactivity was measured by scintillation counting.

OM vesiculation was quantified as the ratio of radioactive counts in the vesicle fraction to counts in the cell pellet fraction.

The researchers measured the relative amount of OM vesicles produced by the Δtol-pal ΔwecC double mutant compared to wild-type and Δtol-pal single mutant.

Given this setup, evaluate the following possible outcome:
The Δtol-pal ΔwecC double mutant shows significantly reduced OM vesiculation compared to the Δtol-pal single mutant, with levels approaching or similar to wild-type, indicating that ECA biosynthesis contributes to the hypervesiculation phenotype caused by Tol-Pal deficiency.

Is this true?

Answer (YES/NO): NO